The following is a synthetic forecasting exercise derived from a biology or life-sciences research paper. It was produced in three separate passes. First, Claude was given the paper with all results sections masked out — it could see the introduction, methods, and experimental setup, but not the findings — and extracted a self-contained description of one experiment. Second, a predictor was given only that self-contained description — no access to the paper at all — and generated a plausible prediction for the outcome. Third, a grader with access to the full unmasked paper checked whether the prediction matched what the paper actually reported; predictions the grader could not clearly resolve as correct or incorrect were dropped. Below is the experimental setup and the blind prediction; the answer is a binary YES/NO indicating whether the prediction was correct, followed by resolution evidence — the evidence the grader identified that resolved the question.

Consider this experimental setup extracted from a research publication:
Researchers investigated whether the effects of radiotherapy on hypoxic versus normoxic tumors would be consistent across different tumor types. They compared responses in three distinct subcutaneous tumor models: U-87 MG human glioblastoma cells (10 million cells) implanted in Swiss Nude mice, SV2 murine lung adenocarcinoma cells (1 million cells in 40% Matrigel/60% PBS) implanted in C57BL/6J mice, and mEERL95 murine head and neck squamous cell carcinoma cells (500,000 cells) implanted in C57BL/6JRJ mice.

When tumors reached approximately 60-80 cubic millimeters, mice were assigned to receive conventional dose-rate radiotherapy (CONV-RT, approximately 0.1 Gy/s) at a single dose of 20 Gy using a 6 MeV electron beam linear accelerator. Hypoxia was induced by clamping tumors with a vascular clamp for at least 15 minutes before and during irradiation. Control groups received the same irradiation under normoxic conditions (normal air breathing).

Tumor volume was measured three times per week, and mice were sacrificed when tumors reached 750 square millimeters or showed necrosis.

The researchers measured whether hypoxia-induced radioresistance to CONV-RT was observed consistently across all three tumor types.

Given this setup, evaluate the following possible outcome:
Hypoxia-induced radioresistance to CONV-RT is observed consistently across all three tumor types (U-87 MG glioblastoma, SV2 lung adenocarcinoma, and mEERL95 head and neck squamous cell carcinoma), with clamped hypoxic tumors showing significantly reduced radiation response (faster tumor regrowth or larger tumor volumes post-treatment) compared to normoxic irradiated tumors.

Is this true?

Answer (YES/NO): YES